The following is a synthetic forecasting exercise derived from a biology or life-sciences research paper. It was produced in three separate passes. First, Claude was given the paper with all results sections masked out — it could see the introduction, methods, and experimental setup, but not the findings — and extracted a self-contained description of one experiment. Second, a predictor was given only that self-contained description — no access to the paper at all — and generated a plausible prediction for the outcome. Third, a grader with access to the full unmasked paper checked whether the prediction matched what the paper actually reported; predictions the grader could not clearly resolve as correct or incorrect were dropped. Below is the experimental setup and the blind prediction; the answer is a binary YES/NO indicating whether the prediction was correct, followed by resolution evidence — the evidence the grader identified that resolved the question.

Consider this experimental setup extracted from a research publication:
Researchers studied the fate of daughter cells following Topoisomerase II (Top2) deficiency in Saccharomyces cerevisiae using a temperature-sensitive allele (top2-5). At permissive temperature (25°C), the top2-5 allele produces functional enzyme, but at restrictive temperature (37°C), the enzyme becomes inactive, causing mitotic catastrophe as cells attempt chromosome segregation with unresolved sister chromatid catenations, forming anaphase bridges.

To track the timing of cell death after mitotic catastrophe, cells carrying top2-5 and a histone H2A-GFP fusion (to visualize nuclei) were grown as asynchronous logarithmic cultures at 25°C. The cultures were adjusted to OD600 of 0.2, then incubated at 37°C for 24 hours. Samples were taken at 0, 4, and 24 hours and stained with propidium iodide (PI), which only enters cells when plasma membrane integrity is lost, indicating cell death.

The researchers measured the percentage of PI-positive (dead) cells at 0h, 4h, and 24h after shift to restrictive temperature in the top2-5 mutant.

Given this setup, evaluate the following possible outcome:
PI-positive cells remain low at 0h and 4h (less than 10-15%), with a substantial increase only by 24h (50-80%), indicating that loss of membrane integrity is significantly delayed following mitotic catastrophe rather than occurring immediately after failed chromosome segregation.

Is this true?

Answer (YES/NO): NO